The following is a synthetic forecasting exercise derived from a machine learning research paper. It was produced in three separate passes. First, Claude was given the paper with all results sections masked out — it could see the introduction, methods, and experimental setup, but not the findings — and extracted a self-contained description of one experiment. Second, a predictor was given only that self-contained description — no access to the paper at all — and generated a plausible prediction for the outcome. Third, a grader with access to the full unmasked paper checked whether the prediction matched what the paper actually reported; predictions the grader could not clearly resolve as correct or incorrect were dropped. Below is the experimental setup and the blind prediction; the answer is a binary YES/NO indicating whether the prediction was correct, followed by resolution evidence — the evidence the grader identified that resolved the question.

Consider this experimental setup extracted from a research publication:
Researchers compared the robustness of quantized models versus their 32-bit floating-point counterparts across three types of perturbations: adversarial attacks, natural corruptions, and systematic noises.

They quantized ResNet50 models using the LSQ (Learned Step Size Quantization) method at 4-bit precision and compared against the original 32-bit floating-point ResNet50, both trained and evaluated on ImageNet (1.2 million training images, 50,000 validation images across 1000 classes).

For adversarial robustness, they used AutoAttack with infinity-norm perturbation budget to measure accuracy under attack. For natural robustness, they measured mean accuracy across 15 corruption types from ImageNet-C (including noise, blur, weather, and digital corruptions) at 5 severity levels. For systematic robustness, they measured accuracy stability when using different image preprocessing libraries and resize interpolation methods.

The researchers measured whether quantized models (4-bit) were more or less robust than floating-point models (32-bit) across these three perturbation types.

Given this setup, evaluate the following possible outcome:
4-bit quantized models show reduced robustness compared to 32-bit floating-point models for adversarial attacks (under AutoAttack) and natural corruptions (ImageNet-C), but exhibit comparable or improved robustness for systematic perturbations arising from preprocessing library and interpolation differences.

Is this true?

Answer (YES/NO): NO